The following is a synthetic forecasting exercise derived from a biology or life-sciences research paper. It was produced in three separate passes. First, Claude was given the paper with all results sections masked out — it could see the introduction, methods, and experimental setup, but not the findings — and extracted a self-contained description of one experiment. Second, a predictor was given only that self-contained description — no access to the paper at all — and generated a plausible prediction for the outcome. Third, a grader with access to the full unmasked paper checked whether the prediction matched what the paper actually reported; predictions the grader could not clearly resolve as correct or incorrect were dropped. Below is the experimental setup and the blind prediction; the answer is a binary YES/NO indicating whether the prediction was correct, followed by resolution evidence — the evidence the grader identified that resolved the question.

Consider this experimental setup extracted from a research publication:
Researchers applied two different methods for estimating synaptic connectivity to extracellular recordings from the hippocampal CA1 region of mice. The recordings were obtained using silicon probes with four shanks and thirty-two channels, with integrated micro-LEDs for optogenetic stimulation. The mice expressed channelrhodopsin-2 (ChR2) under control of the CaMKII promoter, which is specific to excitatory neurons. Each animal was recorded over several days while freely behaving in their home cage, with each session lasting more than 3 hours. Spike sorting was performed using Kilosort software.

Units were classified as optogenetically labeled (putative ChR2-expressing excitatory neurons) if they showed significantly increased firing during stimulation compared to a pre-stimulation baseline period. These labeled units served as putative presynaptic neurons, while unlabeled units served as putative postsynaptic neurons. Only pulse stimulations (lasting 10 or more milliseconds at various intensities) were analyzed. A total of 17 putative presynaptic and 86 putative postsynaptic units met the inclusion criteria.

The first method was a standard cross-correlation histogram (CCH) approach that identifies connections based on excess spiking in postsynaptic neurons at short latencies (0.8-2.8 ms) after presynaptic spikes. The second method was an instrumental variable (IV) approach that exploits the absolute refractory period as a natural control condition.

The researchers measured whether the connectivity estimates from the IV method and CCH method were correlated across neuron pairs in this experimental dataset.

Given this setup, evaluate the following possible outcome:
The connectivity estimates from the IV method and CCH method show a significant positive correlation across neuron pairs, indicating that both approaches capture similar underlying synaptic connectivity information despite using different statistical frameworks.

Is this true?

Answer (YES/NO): NO